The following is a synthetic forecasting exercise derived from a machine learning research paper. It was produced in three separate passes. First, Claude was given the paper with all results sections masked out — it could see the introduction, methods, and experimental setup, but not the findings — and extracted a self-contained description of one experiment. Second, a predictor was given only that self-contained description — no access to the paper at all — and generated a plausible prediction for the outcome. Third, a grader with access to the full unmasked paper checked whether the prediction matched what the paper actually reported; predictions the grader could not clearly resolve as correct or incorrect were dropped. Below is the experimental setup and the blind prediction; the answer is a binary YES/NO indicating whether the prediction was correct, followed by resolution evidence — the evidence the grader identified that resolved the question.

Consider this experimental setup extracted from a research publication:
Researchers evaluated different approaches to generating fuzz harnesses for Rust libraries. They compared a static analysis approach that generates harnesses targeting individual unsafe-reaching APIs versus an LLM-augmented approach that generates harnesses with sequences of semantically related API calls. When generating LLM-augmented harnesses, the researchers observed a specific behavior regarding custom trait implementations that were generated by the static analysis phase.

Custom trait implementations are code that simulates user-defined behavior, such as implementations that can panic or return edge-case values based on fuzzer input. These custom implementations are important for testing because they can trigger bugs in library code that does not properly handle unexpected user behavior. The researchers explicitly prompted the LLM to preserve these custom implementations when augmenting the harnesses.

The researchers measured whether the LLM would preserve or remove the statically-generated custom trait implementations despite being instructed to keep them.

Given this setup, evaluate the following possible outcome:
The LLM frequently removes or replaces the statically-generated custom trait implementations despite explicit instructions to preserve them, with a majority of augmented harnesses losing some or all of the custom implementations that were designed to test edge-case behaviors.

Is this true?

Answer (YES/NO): YES